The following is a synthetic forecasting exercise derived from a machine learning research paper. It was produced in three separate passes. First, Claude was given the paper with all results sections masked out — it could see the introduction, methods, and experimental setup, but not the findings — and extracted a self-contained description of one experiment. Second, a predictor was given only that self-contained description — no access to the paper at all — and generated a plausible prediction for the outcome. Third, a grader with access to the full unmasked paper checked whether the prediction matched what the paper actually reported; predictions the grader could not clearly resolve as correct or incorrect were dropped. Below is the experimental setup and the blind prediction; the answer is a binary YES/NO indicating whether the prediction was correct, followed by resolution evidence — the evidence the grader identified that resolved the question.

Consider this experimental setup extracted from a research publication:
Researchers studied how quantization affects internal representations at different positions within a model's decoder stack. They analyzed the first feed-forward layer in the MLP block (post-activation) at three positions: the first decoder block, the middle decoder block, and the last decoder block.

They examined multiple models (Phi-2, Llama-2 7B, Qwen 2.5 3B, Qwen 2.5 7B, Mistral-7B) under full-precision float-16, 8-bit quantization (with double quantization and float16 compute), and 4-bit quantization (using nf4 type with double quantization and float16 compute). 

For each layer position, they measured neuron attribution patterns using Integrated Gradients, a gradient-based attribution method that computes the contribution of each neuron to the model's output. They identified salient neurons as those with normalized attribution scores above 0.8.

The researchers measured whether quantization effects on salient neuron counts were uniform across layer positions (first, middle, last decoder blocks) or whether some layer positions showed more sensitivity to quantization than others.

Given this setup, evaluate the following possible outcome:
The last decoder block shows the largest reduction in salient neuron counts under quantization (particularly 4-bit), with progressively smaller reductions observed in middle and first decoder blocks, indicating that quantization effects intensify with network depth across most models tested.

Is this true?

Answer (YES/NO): NO